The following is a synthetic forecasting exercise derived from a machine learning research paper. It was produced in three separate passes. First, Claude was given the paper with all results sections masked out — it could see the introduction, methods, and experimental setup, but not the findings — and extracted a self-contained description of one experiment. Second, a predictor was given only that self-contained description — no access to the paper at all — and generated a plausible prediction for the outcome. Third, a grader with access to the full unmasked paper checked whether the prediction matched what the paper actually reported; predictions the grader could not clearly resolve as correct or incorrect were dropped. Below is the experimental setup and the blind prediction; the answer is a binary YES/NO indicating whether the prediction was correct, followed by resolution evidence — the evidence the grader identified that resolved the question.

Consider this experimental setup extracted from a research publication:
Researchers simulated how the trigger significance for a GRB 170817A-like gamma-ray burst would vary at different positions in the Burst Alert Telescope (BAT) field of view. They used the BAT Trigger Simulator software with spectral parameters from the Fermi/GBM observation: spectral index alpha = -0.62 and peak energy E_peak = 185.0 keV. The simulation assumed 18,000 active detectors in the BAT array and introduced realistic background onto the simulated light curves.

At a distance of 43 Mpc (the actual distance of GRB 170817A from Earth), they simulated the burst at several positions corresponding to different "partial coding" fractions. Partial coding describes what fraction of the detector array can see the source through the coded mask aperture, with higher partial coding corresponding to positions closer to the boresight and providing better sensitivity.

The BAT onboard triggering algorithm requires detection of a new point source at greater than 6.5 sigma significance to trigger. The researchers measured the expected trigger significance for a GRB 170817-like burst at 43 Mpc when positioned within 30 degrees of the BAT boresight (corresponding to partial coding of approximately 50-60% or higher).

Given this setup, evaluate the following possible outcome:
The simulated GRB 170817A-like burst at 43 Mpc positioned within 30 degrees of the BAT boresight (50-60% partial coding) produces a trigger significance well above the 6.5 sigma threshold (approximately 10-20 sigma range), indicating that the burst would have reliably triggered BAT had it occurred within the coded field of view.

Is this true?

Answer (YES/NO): YES